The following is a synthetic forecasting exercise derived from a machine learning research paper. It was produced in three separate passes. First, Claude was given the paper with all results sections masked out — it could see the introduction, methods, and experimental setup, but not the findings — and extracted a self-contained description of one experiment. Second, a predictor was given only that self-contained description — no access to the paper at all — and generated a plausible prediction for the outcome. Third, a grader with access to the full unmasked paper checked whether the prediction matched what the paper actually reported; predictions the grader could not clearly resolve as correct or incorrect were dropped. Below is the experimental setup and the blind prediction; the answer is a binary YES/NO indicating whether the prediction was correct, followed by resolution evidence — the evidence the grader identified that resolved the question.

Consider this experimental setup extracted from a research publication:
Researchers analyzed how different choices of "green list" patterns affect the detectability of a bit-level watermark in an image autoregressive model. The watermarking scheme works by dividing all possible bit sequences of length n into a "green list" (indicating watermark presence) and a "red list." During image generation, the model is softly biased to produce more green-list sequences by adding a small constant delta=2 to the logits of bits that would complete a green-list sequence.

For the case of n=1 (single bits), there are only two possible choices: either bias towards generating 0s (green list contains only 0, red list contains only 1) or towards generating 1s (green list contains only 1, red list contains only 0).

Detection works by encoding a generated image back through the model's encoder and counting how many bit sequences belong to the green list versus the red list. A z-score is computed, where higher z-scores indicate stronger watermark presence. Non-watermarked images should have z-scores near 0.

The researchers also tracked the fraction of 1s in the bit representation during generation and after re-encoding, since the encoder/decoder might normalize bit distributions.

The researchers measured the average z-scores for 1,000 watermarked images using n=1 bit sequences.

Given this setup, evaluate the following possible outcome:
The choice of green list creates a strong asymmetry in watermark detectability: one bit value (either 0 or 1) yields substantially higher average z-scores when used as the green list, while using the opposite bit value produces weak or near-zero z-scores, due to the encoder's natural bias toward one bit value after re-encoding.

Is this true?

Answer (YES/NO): NO